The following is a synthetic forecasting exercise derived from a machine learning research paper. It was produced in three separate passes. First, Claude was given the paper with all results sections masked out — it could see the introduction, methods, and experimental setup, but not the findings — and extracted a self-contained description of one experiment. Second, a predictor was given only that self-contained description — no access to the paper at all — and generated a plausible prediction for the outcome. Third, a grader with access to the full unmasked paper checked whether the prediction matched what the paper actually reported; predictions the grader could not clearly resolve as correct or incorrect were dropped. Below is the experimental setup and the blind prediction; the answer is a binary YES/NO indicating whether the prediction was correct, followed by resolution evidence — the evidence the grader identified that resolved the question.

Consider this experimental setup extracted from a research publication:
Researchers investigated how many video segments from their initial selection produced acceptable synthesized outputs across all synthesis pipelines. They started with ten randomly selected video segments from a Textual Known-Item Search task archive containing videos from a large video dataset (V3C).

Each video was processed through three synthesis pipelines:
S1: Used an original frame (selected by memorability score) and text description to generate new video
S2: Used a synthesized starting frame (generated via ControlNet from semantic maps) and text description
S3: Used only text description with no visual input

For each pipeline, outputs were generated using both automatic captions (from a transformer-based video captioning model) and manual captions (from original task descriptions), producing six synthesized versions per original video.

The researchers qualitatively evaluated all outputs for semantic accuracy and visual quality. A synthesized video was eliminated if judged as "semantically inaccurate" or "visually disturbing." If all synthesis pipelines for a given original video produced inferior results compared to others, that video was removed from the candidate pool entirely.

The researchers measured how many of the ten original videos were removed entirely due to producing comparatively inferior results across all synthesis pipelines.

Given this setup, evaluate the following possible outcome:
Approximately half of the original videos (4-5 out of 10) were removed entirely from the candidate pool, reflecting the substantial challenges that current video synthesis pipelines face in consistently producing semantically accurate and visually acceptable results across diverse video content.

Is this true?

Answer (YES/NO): NO